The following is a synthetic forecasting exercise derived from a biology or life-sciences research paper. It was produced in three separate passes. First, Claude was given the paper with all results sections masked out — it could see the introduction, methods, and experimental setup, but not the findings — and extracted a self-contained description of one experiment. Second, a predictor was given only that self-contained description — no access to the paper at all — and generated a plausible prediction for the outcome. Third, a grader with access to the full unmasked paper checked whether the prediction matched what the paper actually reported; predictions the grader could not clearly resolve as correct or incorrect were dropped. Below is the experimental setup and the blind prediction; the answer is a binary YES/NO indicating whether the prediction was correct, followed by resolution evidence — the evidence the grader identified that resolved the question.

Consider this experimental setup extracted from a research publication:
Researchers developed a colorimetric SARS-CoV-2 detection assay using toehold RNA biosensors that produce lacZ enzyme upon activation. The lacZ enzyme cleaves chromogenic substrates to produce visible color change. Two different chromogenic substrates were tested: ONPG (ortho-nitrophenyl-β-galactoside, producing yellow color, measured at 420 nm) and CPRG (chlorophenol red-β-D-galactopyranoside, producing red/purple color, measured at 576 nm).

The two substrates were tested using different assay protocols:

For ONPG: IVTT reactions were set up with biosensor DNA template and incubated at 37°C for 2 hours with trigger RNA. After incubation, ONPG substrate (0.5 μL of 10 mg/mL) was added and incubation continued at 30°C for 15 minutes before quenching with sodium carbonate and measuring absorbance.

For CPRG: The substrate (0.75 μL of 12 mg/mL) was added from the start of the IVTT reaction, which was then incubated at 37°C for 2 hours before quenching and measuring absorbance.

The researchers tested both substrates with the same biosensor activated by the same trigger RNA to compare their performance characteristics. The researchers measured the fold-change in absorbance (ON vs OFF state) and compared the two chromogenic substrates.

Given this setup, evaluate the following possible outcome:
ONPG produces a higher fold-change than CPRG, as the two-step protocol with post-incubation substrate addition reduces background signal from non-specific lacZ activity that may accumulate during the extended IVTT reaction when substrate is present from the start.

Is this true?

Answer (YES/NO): NO